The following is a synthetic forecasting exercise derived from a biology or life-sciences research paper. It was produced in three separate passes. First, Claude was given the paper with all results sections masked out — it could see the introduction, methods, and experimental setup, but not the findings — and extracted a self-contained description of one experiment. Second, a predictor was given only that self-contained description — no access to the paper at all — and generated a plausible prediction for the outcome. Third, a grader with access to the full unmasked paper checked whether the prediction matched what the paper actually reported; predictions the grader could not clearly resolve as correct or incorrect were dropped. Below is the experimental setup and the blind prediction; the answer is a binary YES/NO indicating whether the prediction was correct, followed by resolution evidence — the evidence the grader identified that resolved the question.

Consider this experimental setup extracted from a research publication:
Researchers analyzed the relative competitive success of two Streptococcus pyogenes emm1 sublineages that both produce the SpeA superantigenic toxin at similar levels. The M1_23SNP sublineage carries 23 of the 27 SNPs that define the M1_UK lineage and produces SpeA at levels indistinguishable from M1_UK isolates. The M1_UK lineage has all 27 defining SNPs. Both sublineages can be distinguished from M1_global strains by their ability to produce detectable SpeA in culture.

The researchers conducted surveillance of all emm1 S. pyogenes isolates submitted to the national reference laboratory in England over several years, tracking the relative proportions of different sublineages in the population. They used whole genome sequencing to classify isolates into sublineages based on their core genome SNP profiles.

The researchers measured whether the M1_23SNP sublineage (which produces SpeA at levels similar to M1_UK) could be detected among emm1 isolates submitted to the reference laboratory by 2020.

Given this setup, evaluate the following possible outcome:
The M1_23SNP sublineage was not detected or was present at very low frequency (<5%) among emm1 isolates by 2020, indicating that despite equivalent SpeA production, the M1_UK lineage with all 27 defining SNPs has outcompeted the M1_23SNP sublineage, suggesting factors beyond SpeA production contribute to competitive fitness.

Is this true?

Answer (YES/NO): YES